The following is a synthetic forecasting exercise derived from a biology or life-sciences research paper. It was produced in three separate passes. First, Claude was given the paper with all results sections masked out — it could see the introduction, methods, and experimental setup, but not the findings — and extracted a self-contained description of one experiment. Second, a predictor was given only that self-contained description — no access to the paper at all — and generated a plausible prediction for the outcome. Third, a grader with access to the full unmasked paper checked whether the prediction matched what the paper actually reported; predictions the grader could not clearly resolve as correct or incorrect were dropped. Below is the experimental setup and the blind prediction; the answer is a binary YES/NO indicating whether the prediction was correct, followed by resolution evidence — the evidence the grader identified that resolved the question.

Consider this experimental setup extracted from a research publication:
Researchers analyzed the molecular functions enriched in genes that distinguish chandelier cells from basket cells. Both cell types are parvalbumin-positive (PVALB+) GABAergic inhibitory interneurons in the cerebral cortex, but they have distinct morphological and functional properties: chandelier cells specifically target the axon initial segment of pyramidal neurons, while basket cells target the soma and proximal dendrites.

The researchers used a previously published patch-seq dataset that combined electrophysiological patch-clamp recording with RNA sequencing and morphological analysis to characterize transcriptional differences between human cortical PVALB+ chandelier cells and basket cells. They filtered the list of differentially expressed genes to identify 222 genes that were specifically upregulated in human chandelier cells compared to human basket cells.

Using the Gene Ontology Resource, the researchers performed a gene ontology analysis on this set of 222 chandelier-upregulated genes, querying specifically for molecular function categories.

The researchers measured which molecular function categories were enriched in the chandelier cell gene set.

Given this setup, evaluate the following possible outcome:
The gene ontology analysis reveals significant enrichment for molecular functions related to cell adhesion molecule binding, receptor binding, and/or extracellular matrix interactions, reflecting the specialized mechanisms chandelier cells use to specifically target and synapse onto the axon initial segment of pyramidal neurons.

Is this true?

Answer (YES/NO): NO